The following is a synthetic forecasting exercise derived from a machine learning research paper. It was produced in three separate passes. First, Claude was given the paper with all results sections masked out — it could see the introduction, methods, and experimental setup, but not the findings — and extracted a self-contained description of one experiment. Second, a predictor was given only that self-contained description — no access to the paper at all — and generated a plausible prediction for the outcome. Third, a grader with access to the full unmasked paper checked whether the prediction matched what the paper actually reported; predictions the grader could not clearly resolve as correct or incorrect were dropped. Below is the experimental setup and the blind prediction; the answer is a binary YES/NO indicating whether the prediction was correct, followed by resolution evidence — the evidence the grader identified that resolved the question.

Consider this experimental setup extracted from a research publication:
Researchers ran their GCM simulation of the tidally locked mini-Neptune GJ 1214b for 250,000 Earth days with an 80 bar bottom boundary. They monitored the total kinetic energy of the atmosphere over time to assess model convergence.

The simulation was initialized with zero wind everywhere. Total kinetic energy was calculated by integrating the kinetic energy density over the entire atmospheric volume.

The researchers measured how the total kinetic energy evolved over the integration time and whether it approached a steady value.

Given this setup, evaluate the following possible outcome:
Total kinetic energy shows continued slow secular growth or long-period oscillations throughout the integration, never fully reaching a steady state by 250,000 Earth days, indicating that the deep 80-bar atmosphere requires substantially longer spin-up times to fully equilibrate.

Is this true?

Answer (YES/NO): NO